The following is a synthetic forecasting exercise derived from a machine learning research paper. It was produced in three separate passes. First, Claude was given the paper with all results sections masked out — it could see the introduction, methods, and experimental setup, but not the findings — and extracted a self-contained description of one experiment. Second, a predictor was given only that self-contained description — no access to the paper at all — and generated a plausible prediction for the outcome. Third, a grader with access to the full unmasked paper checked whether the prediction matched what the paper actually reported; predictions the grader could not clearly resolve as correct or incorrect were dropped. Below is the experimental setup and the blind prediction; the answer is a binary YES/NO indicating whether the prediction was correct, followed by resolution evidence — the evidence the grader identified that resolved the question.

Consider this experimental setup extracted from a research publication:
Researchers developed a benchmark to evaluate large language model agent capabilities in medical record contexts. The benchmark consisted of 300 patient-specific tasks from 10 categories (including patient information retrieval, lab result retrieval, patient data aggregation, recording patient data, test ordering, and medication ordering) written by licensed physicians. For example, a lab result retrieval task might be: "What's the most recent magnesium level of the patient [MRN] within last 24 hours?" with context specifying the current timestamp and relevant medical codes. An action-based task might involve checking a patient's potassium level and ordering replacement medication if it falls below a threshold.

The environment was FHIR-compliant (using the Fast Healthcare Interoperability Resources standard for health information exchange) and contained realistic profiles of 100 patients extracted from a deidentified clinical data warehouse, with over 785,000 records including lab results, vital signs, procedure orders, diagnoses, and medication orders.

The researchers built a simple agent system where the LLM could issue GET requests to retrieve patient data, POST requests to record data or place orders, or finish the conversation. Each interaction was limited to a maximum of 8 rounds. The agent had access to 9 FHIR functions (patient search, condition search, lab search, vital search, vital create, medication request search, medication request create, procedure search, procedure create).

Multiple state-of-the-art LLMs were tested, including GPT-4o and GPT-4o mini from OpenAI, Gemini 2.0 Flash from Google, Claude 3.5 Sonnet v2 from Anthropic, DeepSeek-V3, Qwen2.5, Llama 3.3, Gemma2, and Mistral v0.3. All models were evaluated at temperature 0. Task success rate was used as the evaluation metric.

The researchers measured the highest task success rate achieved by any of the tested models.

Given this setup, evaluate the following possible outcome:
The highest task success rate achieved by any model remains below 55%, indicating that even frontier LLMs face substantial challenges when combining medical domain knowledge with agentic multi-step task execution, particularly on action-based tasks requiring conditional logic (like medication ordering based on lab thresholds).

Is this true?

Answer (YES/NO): NO